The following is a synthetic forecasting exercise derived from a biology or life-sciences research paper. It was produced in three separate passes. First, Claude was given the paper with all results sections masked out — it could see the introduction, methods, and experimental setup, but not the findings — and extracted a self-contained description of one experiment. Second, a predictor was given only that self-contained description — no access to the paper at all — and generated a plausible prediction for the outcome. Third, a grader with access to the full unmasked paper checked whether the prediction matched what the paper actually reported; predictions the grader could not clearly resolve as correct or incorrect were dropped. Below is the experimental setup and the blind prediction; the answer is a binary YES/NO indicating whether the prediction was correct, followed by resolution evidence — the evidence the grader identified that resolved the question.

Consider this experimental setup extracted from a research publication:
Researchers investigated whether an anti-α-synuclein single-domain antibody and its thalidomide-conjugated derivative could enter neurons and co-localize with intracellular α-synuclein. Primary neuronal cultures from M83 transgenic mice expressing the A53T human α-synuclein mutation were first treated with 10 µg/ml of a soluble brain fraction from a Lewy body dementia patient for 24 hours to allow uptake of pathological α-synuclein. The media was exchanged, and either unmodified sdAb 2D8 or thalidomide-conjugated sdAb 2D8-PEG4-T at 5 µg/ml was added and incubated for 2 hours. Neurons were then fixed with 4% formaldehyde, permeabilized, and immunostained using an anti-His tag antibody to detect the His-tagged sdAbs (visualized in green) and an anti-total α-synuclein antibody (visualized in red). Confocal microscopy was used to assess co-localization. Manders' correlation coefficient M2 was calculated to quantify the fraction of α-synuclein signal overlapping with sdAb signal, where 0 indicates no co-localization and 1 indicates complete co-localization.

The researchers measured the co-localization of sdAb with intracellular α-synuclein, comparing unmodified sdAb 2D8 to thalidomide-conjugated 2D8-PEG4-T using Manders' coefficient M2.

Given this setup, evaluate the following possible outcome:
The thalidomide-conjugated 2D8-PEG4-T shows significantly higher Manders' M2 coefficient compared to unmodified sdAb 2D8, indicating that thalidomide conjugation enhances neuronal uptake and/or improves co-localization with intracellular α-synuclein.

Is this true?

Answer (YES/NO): NO